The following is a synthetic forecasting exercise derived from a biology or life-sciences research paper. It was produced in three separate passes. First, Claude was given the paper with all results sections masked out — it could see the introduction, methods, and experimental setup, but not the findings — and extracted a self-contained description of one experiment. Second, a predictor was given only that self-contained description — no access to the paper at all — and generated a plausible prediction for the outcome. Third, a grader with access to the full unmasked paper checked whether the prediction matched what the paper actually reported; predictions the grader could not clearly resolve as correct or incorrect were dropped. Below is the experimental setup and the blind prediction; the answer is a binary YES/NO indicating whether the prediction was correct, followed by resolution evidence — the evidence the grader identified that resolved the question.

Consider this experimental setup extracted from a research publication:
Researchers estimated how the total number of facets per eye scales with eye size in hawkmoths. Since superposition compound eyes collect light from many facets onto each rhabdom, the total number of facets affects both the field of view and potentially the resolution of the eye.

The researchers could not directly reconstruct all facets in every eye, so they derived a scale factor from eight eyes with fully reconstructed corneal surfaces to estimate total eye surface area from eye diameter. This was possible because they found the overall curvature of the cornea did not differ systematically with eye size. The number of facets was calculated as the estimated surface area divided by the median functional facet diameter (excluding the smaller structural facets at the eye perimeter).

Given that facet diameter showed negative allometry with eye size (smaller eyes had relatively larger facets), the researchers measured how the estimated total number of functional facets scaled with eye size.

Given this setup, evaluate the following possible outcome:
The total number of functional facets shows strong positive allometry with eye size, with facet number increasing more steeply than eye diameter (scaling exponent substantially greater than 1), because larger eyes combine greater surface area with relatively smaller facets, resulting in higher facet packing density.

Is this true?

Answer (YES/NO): NO